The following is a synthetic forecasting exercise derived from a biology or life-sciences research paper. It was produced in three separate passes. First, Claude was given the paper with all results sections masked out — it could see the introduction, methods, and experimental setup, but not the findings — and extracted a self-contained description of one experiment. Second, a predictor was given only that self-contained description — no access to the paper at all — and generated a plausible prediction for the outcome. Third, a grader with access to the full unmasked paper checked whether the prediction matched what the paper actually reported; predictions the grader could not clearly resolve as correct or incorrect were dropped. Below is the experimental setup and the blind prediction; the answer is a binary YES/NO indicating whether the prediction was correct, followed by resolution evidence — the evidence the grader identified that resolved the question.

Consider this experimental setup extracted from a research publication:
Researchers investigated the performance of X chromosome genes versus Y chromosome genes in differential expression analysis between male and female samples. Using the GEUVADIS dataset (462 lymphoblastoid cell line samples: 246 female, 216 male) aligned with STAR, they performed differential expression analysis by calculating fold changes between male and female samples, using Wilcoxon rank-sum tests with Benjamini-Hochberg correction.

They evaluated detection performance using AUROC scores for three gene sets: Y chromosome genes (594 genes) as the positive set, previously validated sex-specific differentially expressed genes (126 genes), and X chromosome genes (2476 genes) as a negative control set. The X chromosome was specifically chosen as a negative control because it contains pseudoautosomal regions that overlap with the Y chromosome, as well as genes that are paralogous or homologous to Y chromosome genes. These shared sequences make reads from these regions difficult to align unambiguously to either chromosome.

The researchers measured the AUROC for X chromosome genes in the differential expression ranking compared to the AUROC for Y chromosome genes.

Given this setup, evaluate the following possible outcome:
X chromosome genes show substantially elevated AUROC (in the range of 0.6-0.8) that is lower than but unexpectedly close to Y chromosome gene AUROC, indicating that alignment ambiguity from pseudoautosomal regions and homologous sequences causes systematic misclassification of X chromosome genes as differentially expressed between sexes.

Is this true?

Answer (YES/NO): NO